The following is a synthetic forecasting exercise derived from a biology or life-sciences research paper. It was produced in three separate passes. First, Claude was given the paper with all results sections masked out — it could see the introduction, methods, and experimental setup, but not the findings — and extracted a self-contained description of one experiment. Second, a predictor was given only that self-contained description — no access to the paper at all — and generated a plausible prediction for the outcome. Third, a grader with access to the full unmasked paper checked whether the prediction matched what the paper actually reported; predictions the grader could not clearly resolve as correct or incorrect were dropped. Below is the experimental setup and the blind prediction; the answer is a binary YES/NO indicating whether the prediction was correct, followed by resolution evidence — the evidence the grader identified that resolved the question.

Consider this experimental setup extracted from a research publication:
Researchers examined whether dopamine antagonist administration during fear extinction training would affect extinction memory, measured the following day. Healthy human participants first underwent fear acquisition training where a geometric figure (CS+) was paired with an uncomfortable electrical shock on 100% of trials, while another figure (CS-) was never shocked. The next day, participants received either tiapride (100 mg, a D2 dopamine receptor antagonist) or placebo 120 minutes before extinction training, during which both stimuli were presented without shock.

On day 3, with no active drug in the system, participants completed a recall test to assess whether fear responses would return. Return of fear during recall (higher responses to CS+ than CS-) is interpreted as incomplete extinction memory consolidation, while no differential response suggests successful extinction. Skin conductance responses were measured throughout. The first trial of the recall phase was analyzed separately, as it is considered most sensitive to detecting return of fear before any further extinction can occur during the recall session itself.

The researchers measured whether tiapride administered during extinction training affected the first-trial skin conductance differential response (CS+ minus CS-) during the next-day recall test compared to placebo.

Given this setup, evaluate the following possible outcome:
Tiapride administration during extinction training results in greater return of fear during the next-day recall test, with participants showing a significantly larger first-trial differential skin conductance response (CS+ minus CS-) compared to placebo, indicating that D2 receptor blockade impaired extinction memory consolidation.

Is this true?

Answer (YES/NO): NO